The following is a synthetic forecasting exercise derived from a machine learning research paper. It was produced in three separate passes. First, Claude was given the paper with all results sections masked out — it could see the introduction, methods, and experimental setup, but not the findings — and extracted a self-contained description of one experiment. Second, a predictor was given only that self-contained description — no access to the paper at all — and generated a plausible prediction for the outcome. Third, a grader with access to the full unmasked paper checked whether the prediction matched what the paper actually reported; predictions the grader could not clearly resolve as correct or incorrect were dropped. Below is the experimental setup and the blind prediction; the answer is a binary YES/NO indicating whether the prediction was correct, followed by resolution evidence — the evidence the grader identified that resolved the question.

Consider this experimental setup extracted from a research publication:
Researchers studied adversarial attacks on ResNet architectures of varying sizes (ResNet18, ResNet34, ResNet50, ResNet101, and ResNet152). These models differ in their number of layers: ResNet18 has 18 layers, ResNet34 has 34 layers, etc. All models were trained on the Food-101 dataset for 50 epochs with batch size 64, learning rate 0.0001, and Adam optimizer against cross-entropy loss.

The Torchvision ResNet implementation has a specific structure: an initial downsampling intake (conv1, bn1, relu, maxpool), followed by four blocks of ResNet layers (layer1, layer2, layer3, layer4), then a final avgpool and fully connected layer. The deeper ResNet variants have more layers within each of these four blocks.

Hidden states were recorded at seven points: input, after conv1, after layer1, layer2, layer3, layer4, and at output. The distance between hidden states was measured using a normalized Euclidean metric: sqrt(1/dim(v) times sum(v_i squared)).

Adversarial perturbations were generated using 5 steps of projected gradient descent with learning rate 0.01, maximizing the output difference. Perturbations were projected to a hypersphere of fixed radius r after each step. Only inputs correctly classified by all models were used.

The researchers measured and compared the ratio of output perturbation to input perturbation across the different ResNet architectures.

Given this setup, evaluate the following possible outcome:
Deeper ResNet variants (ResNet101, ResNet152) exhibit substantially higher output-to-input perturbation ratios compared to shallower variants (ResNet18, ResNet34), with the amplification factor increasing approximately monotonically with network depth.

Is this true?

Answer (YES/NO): NO